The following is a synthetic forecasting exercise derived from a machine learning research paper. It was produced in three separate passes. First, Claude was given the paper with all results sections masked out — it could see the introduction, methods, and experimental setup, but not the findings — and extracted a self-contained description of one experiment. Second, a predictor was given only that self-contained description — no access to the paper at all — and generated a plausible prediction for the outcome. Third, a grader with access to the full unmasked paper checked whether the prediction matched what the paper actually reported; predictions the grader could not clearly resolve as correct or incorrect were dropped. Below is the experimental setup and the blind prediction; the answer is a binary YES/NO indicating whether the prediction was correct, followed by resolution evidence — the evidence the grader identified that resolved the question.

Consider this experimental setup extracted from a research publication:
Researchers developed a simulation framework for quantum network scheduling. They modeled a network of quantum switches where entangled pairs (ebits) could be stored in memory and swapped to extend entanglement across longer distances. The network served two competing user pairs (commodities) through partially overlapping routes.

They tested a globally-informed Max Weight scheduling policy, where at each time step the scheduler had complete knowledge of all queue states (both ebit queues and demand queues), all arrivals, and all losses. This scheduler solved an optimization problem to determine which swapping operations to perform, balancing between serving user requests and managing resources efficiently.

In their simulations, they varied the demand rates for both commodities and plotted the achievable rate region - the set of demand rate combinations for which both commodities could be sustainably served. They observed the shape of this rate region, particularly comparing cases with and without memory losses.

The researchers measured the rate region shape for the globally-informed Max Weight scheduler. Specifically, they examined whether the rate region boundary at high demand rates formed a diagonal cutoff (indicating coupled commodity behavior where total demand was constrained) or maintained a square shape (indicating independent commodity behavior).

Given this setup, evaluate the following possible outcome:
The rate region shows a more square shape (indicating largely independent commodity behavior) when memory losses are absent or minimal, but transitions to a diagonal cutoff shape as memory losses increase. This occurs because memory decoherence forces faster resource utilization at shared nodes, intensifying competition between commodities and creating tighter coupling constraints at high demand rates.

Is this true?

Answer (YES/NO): NO